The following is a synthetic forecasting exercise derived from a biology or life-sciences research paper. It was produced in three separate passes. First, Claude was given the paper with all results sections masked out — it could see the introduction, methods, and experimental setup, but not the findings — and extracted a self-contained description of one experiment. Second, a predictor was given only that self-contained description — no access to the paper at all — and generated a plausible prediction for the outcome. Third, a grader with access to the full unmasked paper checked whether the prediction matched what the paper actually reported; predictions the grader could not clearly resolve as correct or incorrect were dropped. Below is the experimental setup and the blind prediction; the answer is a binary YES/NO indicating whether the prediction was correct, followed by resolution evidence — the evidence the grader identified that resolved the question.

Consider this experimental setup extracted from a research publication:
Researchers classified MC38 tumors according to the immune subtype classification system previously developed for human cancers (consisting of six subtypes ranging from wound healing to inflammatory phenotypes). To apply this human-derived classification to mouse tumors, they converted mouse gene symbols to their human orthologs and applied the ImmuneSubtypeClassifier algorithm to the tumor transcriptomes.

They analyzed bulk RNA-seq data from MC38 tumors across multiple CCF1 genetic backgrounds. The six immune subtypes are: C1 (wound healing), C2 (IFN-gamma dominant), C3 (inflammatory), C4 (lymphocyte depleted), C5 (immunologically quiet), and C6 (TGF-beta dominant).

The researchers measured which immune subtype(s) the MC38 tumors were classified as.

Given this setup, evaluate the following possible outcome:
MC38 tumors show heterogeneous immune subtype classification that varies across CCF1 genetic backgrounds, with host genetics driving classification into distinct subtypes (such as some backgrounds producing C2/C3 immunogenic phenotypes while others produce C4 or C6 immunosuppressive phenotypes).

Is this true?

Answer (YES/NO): NO